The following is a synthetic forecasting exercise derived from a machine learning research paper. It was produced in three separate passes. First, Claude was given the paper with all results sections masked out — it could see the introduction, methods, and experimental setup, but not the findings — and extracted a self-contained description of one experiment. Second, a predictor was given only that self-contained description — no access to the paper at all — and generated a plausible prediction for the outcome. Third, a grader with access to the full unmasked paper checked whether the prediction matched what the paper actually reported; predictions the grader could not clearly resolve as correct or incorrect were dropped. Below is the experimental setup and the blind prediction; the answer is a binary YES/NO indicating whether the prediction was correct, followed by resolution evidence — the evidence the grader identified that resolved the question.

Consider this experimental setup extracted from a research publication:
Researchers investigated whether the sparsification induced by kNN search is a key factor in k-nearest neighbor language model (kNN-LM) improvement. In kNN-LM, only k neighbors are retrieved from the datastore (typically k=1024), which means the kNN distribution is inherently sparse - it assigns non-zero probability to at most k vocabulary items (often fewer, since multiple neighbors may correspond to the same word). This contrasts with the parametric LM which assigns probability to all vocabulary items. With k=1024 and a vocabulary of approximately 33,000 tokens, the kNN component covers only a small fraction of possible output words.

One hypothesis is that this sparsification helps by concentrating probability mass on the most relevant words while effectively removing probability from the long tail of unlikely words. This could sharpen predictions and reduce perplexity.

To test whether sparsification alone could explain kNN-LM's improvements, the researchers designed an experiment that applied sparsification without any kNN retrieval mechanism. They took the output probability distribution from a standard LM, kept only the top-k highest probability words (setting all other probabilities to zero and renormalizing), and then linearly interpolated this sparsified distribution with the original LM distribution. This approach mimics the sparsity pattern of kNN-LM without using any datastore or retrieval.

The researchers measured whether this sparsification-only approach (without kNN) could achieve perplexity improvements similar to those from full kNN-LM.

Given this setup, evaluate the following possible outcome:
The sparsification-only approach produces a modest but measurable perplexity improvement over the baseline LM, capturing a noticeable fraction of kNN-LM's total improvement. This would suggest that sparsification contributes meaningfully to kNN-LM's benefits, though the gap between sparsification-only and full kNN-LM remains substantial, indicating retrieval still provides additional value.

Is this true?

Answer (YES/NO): NO